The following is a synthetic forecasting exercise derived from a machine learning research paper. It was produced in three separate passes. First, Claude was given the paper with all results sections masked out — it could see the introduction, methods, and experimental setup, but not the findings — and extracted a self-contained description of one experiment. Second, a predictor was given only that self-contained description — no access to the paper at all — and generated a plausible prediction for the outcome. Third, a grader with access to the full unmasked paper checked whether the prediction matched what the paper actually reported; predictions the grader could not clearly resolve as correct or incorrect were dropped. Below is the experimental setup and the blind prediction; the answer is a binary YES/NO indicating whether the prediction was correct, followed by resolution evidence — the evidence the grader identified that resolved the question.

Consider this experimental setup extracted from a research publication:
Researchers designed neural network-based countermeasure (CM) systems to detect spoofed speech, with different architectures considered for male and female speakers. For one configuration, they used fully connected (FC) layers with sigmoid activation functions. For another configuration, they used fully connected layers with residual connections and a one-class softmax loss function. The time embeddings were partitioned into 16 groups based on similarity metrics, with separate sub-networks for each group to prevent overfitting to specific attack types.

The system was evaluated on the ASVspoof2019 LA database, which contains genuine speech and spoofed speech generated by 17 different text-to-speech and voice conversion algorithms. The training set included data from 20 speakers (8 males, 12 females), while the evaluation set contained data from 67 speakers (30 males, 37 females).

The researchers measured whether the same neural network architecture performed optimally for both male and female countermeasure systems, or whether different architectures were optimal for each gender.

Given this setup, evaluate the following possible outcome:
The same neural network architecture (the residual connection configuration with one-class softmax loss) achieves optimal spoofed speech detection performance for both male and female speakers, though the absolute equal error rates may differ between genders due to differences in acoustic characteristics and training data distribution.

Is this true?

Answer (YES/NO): NO